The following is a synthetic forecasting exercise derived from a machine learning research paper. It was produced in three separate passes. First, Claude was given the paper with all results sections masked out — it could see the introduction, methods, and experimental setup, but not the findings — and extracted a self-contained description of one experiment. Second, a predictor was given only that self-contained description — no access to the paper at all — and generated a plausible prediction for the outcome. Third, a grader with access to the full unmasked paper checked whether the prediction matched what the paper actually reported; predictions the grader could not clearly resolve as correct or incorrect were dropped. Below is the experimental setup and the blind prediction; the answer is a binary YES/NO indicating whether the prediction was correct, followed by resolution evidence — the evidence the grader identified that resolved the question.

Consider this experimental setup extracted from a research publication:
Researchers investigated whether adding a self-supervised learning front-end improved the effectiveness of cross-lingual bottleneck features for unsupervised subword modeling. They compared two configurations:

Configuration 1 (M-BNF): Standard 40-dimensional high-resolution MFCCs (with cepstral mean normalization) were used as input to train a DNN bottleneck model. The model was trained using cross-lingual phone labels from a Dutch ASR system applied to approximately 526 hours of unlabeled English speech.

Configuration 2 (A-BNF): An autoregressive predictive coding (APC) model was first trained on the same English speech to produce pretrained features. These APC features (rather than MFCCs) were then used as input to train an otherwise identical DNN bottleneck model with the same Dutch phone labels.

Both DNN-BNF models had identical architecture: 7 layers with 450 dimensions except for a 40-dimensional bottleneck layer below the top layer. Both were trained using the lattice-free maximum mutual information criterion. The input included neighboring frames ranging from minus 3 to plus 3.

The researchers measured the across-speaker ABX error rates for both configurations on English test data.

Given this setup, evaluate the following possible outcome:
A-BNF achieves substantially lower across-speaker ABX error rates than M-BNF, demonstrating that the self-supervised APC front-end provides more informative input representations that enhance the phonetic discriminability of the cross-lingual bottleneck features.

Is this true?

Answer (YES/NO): YES